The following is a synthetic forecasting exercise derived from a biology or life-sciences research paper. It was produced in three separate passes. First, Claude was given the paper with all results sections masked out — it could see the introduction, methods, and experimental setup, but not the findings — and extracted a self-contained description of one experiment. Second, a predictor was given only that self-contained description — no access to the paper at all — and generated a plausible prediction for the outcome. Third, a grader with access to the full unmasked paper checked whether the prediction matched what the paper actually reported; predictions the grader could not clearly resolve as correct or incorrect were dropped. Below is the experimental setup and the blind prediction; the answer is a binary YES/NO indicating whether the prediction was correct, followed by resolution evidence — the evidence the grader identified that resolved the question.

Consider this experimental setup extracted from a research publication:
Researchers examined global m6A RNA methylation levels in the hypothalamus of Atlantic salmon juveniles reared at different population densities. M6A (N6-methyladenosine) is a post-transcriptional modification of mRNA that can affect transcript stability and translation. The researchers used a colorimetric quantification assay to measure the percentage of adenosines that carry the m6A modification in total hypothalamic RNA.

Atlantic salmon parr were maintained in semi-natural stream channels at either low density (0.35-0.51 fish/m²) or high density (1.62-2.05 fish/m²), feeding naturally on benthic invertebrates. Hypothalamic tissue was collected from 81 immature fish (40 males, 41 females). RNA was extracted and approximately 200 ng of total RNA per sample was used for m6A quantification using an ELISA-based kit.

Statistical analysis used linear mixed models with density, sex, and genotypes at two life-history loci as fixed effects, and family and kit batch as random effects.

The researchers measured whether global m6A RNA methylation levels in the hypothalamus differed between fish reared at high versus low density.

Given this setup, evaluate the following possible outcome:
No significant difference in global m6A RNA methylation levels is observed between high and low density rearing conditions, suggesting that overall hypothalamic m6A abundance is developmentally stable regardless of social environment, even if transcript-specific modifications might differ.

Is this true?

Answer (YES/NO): YES